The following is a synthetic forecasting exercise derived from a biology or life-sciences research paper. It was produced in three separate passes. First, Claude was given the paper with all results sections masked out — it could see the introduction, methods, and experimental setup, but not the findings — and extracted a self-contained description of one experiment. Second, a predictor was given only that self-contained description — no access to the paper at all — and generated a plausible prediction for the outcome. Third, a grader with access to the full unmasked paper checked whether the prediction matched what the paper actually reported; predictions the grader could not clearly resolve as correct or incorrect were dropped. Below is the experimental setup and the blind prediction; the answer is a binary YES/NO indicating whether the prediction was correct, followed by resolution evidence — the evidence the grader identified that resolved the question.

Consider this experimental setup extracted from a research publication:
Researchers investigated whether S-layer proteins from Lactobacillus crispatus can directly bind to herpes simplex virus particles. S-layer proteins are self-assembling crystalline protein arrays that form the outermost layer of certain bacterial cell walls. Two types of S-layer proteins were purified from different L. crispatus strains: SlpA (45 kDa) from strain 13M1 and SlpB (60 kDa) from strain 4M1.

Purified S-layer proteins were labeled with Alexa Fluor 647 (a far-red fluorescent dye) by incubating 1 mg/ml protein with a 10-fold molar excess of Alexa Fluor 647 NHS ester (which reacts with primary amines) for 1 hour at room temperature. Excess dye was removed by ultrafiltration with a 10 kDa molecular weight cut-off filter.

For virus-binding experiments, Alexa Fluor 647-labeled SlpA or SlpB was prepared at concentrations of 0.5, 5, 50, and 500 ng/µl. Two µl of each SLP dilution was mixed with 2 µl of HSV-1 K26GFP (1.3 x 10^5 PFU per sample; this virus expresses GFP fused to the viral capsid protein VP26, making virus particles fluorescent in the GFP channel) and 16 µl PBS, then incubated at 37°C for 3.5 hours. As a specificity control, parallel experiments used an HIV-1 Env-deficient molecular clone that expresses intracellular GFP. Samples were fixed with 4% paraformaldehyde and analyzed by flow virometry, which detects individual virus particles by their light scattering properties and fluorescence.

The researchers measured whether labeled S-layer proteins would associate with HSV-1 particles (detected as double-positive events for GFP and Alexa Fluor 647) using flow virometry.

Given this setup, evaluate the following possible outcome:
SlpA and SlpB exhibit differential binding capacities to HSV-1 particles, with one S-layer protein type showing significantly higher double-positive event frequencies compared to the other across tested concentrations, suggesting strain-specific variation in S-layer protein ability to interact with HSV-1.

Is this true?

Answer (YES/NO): NO